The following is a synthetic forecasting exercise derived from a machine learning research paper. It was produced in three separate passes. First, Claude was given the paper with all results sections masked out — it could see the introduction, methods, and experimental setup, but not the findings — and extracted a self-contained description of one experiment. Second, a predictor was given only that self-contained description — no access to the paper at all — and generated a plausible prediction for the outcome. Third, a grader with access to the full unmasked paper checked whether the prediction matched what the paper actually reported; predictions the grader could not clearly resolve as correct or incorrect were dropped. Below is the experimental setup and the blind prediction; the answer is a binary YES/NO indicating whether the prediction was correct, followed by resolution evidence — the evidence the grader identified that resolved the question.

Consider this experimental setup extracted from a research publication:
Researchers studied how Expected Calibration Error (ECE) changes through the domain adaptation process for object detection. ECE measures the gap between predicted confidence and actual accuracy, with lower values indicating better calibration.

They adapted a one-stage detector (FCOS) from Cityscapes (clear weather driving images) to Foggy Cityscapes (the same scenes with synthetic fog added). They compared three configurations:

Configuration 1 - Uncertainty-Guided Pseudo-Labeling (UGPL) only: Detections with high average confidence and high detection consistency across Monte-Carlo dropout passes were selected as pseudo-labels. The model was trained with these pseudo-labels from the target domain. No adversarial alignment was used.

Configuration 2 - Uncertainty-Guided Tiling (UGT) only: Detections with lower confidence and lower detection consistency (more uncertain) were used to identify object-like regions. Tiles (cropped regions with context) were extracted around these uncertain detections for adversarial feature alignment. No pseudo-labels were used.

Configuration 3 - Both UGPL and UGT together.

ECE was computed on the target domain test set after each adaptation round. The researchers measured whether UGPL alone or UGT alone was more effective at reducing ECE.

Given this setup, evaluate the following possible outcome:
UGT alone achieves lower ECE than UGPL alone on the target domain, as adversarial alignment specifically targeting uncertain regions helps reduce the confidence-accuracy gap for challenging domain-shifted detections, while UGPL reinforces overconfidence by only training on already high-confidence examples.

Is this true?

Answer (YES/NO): YES